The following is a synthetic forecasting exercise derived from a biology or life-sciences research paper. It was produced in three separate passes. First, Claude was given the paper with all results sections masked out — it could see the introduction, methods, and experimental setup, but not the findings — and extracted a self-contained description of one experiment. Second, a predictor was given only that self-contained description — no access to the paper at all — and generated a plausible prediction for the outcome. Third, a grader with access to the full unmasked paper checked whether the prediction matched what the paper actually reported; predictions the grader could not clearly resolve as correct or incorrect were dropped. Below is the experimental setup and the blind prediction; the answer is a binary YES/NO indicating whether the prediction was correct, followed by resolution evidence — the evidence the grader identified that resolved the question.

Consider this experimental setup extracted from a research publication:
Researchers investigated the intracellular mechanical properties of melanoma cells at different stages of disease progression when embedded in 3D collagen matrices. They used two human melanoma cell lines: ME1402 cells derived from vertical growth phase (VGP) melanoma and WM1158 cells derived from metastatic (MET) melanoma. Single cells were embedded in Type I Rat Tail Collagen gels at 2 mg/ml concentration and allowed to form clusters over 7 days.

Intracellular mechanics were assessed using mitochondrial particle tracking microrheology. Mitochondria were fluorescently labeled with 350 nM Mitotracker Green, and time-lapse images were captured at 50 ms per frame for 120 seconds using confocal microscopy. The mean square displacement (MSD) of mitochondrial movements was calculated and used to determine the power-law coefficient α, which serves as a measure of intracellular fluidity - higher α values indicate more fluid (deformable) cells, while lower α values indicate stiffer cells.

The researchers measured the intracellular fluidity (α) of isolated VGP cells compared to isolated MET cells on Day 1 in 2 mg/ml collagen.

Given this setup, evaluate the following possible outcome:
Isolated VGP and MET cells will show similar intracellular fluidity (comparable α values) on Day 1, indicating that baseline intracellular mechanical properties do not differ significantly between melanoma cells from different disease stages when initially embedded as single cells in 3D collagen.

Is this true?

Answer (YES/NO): NO